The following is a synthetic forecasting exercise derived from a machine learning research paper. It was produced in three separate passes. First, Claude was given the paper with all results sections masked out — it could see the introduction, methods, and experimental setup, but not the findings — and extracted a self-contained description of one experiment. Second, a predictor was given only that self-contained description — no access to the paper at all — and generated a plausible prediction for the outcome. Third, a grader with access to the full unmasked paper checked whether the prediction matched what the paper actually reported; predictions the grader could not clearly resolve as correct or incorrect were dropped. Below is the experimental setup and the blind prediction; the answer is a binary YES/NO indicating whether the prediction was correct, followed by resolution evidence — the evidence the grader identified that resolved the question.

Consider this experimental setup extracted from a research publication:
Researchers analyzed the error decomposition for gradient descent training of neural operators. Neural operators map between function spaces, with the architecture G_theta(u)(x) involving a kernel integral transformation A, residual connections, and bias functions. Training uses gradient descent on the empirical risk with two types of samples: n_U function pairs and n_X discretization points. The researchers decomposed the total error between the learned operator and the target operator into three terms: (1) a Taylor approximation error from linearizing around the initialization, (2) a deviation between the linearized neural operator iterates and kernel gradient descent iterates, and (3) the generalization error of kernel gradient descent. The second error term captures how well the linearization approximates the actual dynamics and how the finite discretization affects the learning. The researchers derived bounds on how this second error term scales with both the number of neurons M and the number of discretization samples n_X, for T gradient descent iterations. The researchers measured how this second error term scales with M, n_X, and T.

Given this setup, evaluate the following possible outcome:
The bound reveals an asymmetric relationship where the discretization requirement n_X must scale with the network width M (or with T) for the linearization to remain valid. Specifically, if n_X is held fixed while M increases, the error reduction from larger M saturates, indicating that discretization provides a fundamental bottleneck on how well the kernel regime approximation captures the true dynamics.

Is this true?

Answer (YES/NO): NO